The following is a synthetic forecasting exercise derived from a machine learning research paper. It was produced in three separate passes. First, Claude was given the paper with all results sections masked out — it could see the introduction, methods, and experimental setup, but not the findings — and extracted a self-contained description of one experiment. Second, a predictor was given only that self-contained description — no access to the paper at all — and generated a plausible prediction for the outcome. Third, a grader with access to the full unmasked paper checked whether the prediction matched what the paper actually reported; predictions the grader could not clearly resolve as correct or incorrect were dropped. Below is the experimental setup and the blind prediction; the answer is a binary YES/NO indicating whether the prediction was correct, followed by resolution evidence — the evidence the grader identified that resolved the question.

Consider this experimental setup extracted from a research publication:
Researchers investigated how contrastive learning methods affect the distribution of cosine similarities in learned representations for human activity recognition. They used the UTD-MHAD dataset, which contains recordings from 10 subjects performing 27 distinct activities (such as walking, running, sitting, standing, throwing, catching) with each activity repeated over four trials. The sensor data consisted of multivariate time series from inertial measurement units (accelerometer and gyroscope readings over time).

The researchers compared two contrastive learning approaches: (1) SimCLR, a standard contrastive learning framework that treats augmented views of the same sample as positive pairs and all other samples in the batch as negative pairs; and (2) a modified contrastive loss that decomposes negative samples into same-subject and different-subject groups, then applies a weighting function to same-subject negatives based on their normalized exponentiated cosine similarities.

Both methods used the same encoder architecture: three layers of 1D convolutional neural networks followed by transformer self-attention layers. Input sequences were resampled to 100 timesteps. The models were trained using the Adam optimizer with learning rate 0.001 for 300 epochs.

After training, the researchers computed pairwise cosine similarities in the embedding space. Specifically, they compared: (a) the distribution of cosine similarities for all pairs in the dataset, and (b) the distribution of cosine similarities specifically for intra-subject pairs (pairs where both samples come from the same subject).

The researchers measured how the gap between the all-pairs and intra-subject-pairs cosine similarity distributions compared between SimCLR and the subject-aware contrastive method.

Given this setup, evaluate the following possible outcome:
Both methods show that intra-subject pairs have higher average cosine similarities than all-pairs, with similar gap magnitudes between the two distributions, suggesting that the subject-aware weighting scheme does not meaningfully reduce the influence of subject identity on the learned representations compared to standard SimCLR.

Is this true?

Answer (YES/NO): NO